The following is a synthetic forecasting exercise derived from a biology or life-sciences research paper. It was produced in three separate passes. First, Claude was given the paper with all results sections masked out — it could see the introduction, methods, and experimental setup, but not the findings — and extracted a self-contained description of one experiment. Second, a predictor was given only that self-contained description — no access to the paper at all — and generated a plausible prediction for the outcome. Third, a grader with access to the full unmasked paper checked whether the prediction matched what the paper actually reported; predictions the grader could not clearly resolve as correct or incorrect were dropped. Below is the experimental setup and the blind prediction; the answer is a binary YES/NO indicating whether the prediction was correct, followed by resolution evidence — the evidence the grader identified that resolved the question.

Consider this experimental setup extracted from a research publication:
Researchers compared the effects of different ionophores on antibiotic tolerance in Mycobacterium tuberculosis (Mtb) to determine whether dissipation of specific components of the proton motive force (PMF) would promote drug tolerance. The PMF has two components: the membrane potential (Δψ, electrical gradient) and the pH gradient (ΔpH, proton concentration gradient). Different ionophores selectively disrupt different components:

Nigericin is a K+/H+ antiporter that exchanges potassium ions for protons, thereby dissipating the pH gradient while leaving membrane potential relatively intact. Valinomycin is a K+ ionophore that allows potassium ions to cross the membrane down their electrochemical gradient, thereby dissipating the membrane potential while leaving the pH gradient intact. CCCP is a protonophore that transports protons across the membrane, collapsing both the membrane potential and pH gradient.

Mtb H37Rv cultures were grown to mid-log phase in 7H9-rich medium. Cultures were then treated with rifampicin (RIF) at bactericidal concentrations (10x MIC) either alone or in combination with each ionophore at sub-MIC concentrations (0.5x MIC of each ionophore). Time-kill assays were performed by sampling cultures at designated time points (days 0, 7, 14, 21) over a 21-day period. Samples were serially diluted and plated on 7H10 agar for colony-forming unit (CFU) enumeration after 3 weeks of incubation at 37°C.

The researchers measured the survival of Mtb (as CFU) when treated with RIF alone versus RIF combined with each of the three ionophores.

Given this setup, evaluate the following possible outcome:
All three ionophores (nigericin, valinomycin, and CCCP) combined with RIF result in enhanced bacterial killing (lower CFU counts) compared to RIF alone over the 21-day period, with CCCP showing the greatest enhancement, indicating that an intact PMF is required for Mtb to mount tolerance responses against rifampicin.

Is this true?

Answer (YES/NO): NO